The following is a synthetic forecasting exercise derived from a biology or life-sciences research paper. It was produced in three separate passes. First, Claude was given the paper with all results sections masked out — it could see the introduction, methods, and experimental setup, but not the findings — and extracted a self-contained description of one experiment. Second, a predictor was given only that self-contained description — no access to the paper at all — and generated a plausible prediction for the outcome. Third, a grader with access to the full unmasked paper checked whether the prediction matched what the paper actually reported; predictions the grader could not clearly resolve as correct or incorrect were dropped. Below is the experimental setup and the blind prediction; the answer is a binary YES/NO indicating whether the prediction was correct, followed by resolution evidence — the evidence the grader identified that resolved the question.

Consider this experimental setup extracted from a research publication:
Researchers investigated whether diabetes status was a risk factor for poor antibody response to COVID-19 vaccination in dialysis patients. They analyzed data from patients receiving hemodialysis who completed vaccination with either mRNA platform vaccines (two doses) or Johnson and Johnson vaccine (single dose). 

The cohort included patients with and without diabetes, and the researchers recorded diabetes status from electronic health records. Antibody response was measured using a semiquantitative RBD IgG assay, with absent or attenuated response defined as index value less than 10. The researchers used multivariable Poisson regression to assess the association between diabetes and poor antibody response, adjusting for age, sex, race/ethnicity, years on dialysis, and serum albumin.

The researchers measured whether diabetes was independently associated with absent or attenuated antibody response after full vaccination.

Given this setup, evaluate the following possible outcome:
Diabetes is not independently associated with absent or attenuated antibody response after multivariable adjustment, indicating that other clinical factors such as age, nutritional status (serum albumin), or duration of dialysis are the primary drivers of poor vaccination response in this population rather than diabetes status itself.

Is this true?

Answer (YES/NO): NO